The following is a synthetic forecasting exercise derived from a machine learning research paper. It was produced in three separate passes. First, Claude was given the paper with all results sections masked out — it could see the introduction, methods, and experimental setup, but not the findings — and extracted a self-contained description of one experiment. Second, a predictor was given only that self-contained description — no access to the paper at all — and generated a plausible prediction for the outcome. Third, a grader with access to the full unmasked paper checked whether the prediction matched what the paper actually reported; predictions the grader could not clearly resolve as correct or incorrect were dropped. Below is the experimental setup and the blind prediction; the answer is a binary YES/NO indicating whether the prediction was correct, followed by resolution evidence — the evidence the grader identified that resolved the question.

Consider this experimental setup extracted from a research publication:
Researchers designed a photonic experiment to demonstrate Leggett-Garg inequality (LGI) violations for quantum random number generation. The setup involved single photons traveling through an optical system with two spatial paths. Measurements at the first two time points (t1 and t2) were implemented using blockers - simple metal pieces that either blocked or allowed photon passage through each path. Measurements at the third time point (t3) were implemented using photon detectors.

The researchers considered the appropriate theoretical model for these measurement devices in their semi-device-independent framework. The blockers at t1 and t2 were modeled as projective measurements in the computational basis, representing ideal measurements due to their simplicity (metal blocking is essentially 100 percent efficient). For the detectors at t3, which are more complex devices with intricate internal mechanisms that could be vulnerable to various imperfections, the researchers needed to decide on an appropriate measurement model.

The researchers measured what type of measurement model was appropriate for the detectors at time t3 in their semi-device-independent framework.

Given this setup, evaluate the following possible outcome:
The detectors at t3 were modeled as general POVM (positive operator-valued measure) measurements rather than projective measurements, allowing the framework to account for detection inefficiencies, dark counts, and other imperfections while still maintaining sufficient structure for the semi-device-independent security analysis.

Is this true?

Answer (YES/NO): YES